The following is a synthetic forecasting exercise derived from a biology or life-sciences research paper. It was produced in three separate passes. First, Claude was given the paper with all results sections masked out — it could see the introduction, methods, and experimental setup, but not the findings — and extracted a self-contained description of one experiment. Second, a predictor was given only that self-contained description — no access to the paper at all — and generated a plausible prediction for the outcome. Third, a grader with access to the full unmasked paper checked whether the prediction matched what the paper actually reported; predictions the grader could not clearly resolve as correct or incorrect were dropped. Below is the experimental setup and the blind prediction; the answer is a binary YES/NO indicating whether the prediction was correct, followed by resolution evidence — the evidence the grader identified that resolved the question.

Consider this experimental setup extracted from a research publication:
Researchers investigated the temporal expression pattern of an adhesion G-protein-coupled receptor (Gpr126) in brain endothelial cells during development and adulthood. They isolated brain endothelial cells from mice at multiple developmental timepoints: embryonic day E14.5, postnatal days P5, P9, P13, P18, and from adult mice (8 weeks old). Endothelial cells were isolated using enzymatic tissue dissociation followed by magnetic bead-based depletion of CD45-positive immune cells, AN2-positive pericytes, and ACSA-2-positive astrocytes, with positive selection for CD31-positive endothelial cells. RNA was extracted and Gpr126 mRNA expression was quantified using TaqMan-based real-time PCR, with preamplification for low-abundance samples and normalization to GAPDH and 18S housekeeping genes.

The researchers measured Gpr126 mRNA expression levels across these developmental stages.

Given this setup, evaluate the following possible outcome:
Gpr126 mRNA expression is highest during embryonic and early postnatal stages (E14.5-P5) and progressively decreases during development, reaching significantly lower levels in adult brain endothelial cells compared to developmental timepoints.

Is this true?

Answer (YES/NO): NO